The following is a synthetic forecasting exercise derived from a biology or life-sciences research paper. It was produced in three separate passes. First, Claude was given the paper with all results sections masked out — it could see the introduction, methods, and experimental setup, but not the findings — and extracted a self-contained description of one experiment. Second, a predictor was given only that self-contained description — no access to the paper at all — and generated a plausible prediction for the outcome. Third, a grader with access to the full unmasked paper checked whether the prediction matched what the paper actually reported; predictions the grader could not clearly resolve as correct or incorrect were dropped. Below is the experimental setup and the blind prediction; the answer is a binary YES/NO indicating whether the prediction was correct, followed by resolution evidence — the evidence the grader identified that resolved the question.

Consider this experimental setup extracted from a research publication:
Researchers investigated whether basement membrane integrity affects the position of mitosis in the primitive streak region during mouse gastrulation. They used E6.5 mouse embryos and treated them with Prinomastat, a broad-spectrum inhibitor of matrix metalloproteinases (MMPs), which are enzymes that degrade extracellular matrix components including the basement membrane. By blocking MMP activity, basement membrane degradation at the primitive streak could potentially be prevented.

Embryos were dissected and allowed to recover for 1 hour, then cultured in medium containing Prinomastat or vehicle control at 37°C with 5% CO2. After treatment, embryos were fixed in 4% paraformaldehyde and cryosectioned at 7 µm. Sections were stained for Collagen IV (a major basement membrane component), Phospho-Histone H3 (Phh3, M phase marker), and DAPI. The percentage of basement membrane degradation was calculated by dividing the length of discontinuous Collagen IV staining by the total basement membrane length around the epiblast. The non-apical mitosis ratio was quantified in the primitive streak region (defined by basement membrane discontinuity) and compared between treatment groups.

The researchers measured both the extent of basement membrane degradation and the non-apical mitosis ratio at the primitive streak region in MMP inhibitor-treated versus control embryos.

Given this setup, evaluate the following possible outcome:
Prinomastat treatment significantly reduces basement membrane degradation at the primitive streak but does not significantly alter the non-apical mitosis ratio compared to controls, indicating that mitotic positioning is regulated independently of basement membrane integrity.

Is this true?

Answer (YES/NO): YES